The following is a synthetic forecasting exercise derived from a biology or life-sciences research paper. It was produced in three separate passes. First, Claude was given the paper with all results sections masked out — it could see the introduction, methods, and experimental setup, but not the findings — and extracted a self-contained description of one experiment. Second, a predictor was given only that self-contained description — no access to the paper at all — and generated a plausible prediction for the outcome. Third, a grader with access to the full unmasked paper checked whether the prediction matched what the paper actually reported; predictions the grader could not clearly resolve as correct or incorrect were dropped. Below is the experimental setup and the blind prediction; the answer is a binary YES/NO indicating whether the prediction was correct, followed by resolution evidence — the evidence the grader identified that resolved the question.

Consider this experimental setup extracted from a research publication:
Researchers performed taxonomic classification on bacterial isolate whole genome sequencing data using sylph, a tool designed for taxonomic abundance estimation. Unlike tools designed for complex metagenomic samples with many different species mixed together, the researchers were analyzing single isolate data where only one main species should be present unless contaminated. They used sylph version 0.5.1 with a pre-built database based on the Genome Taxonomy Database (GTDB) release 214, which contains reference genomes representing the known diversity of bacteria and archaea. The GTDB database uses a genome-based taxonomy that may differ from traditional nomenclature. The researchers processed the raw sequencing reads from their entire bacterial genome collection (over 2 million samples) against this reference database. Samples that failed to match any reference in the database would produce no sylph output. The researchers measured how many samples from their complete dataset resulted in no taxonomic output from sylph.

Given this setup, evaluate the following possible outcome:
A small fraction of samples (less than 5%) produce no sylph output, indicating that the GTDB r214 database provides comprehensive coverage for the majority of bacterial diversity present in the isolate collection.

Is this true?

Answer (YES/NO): YES